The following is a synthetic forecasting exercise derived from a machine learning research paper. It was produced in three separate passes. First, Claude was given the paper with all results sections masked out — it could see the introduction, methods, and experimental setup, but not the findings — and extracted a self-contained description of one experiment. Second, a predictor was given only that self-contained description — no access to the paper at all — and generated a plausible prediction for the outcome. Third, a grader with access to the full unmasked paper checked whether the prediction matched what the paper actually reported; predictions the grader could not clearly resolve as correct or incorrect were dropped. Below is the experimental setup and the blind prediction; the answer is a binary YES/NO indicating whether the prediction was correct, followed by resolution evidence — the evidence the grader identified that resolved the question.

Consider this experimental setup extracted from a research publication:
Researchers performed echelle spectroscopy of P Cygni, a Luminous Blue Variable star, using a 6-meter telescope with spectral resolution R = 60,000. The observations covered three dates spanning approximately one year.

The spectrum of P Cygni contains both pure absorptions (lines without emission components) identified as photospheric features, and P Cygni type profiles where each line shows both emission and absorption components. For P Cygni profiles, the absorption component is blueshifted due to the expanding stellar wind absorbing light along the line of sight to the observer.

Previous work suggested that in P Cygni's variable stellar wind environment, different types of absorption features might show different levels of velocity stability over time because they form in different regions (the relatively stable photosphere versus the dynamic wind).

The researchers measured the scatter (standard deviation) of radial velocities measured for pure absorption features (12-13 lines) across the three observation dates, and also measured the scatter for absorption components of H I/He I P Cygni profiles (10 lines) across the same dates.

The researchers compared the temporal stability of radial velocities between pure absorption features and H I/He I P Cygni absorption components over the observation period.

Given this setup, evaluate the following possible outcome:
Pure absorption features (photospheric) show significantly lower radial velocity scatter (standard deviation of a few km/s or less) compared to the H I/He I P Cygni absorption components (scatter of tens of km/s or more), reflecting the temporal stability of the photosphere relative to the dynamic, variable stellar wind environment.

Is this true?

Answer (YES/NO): YES